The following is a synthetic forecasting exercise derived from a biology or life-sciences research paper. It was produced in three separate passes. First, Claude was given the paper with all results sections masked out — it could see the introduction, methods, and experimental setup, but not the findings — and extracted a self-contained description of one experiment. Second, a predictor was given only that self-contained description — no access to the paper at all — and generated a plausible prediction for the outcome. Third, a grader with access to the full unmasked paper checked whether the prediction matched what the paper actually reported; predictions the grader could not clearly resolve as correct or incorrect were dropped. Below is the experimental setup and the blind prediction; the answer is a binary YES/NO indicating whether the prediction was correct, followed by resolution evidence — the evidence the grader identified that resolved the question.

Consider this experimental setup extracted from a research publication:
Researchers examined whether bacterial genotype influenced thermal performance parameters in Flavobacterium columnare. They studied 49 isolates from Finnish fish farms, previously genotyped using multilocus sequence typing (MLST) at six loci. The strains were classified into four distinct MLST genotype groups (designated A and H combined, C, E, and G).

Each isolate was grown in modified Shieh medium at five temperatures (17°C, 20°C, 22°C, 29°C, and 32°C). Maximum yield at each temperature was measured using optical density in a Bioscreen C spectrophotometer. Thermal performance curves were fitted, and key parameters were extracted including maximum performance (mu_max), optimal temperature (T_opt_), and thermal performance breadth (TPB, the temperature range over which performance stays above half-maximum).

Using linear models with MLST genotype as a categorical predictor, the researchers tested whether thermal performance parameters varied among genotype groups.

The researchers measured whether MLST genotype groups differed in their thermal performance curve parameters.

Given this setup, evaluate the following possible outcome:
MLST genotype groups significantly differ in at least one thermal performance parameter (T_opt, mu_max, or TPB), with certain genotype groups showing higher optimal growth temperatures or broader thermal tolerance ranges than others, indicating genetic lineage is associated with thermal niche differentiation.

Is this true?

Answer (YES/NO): YES